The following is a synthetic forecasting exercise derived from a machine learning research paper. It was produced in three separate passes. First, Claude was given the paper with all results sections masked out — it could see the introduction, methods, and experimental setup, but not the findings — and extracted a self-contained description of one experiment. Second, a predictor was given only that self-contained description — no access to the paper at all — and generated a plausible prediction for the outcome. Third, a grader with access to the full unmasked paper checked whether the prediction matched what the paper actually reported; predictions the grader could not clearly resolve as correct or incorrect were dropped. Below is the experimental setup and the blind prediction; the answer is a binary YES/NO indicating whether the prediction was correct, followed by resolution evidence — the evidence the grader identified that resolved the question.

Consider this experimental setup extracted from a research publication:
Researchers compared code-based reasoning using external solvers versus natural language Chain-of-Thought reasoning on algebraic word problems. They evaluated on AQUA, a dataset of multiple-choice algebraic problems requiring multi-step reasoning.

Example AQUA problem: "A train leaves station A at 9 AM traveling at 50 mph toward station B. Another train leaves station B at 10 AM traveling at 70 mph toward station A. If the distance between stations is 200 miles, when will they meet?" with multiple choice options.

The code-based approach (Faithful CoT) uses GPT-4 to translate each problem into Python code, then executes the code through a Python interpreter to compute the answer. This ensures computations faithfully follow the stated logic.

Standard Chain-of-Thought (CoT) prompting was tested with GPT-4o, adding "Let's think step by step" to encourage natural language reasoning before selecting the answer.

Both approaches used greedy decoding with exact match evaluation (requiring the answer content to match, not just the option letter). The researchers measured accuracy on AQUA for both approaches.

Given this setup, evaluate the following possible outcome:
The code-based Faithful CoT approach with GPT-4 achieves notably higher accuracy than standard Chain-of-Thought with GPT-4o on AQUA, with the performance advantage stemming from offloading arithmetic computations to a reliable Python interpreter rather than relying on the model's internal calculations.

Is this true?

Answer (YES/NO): NO